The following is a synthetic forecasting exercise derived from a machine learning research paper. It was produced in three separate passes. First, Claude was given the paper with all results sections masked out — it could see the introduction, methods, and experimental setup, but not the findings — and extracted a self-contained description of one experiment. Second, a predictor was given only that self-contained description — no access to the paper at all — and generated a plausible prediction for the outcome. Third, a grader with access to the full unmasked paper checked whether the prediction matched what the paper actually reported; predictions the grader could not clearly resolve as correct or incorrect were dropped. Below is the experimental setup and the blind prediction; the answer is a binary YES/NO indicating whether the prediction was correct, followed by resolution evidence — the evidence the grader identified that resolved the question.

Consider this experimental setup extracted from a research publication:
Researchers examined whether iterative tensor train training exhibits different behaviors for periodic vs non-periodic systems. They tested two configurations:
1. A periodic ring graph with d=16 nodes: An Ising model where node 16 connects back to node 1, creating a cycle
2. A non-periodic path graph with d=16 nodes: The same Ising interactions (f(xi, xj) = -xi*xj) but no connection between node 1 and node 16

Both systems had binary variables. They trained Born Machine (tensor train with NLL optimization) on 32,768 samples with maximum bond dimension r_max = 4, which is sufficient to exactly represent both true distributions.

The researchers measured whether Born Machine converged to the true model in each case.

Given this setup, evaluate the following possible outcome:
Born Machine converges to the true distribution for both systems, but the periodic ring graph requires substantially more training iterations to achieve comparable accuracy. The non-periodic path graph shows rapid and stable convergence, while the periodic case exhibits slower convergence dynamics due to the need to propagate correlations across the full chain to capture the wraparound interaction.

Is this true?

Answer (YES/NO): NO